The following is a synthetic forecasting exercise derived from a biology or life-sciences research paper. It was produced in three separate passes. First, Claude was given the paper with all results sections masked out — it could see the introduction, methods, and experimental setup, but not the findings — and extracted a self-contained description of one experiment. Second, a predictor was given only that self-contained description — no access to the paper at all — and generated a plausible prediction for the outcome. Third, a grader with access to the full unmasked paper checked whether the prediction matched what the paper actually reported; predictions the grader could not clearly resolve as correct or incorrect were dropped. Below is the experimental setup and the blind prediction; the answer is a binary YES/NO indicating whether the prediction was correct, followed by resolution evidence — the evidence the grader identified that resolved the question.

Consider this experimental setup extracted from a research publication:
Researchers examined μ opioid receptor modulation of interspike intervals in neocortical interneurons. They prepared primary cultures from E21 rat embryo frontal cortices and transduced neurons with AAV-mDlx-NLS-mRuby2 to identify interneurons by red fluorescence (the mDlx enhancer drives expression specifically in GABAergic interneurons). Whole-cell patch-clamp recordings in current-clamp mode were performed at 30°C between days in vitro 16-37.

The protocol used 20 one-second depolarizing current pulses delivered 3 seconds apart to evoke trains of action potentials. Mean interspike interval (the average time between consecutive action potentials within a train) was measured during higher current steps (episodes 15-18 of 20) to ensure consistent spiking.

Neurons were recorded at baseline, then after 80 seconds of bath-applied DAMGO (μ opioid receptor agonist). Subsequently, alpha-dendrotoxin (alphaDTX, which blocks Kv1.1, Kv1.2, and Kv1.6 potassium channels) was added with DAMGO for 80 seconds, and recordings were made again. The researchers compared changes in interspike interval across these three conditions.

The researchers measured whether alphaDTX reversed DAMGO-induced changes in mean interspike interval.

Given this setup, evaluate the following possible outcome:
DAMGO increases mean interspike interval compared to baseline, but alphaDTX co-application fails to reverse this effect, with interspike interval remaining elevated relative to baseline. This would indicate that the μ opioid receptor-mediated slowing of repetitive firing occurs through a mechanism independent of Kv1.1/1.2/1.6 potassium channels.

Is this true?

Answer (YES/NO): NO